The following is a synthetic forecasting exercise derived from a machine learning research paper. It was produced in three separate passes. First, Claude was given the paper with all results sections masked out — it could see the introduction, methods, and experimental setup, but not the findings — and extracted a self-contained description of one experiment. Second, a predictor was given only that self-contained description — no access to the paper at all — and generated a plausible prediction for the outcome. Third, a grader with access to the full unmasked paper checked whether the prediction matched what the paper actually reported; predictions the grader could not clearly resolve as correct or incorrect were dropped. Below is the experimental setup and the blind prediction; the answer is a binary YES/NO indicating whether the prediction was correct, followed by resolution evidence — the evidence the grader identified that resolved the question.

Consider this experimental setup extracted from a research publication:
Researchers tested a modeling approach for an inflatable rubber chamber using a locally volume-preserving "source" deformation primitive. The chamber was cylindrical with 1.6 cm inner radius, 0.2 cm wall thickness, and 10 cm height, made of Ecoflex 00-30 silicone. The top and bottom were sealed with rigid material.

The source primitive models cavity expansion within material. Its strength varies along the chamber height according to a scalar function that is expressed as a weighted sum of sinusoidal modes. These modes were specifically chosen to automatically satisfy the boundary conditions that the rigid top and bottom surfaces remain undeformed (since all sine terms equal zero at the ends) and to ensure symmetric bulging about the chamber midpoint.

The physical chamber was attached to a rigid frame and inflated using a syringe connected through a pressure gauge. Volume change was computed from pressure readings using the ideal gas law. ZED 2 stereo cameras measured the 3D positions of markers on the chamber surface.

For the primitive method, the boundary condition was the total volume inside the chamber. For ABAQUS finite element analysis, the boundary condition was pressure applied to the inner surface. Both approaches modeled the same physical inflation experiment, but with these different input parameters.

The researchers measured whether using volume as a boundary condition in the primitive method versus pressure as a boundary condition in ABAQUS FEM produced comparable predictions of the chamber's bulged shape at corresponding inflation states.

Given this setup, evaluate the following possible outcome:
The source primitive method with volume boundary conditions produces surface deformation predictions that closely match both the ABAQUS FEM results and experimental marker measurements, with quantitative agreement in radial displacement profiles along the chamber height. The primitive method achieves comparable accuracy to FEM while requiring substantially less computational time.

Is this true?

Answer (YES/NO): YES